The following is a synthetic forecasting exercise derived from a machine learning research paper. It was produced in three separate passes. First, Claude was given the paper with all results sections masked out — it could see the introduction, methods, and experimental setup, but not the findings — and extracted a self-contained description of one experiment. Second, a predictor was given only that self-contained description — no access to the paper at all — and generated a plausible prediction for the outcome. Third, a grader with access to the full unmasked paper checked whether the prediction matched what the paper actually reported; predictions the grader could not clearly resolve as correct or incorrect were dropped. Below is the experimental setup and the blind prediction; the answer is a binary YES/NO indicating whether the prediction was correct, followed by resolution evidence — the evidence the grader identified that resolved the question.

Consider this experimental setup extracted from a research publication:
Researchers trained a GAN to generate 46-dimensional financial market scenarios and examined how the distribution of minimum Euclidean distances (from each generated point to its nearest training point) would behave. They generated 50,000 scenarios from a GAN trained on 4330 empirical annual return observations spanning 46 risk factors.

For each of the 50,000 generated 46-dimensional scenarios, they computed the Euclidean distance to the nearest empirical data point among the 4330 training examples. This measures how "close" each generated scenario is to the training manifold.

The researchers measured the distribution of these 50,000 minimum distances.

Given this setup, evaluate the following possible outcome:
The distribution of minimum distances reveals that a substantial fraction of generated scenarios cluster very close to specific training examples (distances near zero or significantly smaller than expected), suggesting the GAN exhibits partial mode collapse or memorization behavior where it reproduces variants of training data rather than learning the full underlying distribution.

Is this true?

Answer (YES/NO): NO